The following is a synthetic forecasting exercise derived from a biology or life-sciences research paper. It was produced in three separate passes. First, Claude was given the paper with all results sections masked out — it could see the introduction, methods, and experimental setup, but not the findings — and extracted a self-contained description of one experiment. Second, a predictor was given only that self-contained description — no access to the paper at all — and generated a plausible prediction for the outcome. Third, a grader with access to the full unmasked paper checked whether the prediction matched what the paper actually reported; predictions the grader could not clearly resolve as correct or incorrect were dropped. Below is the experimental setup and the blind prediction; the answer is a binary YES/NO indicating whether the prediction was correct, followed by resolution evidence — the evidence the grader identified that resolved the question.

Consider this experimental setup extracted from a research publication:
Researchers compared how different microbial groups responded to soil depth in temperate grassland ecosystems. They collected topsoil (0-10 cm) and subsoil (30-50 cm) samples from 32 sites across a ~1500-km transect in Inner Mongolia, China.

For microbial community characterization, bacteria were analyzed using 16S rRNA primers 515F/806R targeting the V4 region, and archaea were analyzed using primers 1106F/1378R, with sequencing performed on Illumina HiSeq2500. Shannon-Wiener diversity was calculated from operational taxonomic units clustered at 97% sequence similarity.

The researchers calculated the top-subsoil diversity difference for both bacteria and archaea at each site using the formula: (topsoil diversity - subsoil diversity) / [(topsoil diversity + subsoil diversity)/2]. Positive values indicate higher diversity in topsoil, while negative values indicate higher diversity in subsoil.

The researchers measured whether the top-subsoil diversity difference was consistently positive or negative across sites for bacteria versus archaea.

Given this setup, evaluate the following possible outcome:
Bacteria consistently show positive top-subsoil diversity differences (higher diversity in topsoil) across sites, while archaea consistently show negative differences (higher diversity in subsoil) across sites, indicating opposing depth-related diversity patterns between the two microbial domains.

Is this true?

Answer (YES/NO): NO